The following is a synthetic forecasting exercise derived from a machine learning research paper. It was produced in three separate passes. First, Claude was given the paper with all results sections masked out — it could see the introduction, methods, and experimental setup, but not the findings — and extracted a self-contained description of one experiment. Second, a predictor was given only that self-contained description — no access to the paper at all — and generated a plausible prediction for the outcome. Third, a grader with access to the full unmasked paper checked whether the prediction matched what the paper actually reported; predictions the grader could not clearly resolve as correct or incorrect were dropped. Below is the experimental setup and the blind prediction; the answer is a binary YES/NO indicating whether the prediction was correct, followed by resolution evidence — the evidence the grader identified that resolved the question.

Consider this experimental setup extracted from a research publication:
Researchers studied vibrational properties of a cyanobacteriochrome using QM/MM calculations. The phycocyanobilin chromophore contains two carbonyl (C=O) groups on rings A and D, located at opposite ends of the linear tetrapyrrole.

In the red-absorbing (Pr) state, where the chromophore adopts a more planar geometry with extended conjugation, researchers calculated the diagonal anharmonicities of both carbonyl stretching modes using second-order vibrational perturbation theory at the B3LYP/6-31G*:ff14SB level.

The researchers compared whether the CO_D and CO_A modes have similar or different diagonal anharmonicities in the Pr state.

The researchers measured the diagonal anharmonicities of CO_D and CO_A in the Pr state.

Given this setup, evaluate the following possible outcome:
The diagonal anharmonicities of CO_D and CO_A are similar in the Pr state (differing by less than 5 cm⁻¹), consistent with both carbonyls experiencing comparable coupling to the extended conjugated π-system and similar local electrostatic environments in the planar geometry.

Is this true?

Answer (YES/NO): YES